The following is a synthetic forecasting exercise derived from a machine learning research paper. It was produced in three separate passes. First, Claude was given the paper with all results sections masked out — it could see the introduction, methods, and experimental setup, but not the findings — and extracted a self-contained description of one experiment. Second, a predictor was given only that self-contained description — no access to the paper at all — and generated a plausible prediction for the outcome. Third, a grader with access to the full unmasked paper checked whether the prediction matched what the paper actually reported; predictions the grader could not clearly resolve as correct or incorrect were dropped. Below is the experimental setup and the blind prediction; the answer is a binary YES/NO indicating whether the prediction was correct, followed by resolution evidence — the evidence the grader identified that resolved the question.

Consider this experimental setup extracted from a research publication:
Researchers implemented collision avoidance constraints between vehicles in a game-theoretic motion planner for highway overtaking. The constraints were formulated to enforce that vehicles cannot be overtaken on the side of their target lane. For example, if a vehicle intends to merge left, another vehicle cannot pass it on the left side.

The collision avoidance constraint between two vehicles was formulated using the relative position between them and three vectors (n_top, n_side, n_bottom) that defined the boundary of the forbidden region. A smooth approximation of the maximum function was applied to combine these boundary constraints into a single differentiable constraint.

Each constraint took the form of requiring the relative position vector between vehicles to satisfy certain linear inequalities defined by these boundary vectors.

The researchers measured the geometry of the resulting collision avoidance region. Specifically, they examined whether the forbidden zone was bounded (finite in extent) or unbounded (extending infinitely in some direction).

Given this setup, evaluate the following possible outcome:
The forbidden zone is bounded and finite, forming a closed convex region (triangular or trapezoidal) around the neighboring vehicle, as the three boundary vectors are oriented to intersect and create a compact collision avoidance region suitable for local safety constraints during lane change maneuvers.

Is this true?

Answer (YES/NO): NO